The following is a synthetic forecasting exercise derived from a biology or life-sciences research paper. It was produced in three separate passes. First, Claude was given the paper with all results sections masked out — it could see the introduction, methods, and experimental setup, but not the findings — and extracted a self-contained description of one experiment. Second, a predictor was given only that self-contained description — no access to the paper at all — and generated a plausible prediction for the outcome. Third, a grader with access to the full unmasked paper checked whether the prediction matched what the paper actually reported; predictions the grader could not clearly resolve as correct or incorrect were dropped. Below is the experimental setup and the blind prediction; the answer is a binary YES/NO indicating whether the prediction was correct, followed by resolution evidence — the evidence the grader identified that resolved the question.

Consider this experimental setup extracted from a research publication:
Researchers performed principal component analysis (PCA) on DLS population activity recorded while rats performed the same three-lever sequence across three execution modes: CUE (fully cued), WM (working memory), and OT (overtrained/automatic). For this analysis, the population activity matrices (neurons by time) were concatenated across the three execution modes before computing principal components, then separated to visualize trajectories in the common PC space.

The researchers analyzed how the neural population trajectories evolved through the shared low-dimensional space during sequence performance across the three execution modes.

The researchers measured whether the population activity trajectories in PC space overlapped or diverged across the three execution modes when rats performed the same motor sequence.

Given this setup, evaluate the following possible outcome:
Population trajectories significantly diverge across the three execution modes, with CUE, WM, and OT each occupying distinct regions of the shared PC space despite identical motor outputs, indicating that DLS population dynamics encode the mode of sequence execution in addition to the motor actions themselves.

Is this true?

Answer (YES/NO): NO